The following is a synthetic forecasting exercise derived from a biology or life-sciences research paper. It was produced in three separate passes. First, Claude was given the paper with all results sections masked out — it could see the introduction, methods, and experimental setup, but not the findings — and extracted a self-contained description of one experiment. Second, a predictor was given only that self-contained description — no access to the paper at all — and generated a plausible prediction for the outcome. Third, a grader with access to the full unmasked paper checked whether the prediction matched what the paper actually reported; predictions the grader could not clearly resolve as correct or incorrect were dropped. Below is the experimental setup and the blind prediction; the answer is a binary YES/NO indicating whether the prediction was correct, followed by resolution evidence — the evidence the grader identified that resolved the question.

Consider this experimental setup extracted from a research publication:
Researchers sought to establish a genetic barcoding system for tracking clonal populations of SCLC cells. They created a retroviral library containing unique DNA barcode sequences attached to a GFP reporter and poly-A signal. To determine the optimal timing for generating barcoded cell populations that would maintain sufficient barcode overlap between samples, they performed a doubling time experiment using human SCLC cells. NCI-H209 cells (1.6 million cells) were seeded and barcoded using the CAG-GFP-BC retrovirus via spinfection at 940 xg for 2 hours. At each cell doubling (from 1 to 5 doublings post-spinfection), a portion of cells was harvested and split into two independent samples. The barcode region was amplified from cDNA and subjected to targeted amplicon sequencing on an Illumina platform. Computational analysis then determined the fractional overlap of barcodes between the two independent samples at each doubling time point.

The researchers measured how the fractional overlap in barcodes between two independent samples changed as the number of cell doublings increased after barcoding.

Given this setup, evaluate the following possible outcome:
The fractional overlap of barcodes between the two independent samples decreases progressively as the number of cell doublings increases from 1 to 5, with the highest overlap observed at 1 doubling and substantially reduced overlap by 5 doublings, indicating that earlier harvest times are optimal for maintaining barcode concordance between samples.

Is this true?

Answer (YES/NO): NO